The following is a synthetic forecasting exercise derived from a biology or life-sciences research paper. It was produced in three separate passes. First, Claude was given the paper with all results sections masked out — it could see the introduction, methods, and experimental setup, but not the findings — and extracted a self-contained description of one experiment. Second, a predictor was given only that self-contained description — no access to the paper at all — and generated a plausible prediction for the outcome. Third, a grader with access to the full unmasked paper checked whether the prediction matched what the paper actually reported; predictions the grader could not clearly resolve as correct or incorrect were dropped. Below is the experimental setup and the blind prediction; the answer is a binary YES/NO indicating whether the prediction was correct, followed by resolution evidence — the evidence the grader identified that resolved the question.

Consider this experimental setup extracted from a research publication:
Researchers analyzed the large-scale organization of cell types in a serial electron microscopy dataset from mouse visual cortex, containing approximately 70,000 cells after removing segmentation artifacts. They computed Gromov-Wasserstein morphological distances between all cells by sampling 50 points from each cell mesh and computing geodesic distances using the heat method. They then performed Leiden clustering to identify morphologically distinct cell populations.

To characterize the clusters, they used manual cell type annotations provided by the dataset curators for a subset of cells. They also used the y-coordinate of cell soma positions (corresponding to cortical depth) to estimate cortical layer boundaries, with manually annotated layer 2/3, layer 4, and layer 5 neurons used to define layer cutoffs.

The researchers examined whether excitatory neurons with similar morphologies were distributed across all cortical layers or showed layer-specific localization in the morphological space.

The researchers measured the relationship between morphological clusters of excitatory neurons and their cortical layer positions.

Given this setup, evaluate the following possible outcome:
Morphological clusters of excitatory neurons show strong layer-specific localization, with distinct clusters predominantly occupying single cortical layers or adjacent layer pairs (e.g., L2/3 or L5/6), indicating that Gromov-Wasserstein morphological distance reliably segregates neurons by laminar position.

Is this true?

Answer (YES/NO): YES